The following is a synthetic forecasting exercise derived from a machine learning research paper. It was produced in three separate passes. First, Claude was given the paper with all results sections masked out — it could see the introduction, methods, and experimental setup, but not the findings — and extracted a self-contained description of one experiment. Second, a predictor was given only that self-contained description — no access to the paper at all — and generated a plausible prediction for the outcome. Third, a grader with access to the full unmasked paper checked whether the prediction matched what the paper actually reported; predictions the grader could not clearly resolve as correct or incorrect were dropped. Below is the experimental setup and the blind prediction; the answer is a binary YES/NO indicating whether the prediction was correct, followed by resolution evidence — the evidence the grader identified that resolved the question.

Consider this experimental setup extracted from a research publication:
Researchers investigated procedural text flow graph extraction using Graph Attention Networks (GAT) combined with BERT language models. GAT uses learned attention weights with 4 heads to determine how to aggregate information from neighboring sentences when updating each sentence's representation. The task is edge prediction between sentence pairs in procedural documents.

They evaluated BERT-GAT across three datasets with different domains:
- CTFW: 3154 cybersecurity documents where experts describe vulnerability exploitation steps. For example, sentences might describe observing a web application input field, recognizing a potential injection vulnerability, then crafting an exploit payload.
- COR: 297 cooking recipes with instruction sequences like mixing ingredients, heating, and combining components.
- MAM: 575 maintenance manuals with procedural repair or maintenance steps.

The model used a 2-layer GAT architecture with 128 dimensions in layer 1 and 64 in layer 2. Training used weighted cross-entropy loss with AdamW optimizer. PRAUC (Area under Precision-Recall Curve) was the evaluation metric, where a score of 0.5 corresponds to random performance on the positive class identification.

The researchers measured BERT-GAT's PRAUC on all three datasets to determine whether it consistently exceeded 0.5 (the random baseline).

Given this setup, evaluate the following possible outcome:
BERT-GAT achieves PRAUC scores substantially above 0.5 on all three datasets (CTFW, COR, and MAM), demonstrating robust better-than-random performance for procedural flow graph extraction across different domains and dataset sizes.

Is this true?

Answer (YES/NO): NO